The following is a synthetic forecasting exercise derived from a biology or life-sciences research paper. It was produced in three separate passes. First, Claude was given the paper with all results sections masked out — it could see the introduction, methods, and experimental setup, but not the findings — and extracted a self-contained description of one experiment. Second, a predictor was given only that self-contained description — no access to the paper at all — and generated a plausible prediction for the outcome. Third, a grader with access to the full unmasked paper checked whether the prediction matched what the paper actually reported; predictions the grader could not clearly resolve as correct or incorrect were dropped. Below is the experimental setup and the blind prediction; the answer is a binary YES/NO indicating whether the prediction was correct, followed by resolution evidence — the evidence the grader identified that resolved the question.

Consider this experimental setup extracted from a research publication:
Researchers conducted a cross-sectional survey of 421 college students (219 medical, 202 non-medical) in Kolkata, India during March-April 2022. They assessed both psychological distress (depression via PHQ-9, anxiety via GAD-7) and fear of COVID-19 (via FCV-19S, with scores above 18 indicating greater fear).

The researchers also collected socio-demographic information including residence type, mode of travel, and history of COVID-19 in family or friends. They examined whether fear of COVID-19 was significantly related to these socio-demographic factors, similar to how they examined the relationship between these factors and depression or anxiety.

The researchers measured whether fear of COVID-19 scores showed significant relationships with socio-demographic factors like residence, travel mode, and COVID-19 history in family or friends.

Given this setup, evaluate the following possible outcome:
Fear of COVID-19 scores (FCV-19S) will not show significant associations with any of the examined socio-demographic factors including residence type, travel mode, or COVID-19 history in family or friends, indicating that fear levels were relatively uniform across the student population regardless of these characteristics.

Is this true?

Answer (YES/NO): YES